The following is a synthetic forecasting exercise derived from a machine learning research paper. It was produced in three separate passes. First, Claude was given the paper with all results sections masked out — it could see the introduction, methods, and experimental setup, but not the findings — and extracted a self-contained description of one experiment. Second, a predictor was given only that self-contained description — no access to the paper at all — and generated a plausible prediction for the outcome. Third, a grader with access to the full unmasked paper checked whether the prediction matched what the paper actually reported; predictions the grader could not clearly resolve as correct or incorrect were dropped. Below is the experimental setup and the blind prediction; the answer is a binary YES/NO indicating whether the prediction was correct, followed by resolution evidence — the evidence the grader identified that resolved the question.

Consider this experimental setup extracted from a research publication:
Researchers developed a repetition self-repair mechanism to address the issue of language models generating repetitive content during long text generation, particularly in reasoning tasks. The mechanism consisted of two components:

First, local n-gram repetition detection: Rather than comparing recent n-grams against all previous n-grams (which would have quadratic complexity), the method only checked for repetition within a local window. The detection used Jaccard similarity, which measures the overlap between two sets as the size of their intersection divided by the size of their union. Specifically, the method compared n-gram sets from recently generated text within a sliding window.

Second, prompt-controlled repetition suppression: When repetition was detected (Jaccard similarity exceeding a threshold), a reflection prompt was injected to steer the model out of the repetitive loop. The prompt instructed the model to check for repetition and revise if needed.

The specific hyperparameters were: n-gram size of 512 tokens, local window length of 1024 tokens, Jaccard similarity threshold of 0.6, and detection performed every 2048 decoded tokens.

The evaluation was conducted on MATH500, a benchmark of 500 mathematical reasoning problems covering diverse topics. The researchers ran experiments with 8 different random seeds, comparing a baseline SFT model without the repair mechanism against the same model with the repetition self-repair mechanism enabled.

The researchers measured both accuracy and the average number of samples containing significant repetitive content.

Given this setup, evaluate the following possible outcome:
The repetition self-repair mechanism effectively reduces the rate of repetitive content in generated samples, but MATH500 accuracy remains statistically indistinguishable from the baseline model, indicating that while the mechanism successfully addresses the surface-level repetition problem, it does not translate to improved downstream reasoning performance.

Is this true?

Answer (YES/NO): NO